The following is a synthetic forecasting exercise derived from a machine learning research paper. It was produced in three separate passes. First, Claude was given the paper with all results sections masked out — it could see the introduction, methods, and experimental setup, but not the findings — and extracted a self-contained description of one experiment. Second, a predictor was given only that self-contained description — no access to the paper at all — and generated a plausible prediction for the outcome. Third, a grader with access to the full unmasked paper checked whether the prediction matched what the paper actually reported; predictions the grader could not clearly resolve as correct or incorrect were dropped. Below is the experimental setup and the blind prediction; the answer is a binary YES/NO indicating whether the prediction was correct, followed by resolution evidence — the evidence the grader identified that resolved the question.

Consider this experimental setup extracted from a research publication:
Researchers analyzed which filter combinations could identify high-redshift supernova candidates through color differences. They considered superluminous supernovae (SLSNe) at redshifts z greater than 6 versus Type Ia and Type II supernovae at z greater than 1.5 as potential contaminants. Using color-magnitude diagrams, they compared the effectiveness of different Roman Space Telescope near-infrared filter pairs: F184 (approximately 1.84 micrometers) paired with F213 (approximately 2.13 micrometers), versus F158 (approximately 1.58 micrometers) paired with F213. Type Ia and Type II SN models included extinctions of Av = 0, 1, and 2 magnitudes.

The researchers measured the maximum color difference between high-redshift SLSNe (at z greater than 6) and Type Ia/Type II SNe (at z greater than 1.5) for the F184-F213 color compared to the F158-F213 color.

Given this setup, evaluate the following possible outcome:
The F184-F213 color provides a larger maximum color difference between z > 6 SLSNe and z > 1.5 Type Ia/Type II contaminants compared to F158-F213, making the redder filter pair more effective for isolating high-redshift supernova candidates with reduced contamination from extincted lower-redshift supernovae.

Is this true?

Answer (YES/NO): NO